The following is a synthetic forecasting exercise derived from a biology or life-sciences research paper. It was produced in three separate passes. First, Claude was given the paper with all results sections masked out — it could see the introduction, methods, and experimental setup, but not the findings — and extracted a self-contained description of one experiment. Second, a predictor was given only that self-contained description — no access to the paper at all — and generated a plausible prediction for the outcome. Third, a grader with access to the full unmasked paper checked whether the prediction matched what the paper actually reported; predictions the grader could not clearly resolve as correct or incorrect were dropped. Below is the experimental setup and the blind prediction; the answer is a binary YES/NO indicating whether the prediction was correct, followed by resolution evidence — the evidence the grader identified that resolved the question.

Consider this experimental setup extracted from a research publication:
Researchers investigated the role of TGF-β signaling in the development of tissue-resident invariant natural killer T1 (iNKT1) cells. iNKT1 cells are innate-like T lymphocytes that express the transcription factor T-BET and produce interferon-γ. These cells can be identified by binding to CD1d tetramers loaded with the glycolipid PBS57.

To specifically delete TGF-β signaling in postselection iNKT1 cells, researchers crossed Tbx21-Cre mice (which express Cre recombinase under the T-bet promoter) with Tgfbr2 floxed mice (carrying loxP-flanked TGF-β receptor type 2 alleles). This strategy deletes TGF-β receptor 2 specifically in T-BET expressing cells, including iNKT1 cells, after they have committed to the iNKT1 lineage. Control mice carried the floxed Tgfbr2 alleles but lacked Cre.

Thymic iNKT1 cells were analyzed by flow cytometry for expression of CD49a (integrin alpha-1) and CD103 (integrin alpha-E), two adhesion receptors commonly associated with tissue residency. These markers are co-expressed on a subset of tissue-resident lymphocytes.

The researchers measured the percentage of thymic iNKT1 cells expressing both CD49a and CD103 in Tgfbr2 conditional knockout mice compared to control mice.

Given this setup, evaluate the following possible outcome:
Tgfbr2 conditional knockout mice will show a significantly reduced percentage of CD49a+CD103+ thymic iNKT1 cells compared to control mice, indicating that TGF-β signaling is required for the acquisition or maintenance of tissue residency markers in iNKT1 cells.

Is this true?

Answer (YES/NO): YES